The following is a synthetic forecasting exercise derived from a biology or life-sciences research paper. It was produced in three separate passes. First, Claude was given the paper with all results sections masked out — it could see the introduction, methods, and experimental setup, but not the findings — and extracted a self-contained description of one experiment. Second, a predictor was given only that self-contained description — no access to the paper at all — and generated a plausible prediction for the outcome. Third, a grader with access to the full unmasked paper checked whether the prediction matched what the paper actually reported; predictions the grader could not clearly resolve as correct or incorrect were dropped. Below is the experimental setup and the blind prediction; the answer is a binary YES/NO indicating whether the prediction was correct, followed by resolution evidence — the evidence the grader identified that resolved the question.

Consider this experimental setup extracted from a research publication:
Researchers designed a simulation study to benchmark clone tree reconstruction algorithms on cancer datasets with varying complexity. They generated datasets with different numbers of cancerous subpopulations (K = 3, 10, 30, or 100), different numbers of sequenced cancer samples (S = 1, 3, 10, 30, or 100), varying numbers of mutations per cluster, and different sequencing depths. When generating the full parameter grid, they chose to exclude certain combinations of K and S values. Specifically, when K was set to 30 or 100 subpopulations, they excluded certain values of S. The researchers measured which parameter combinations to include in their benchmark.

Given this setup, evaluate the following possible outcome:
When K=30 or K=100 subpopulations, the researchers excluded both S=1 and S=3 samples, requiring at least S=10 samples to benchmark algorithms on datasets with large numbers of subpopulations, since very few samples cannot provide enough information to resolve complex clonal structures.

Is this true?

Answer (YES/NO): YES